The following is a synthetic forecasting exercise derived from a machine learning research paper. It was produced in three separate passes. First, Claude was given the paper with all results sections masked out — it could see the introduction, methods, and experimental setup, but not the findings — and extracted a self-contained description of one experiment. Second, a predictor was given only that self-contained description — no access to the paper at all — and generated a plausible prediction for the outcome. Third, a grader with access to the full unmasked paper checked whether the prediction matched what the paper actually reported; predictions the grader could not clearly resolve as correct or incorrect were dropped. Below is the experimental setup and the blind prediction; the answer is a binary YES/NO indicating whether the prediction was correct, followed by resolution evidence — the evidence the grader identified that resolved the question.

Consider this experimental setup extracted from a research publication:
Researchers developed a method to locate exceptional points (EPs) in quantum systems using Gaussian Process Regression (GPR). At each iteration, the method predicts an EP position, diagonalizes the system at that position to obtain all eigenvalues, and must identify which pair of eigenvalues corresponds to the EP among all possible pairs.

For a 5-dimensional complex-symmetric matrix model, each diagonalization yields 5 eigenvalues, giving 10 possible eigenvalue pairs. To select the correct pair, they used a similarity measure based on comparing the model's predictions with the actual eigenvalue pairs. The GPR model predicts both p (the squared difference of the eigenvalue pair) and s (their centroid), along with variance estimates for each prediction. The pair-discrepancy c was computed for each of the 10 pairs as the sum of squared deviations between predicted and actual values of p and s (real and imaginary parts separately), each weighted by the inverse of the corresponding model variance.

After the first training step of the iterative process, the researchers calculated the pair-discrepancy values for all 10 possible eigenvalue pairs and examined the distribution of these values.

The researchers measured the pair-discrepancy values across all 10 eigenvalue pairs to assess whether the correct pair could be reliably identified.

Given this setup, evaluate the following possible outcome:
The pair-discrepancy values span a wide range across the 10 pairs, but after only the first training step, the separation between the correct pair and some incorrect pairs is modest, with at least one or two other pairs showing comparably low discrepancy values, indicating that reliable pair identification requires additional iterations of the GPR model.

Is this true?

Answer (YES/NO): NO